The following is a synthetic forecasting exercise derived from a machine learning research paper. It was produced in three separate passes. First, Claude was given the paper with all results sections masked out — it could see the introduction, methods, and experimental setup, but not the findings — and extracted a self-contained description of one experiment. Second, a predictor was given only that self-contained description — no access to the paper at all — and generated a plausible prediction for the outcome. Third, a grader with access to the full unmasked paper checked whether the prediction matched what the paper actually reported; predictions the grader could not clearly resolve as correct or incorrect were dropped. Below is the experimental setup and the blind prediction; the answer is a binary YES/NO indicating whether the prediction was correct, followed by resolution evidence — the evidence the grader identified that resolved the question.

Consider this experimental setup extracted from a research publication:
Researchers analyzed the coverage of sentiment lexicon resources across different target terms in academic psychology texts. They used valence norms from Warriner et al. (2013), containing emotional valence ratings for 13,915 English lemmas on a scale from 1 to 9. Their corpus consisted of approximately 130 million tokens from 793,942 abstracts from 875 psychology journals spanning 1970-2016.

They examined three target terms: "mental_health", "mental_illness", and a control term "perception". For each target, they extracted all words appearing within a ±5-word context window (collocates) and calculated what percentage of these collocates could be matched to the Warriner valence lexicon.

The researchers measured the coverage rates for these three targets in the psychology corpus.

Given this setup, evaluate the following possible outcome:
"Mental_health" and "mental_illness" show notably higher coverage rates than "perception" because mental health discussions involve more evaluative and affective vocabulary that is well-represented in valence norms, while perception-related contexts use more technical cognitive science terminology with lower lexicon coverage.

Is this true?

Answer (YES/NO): NO